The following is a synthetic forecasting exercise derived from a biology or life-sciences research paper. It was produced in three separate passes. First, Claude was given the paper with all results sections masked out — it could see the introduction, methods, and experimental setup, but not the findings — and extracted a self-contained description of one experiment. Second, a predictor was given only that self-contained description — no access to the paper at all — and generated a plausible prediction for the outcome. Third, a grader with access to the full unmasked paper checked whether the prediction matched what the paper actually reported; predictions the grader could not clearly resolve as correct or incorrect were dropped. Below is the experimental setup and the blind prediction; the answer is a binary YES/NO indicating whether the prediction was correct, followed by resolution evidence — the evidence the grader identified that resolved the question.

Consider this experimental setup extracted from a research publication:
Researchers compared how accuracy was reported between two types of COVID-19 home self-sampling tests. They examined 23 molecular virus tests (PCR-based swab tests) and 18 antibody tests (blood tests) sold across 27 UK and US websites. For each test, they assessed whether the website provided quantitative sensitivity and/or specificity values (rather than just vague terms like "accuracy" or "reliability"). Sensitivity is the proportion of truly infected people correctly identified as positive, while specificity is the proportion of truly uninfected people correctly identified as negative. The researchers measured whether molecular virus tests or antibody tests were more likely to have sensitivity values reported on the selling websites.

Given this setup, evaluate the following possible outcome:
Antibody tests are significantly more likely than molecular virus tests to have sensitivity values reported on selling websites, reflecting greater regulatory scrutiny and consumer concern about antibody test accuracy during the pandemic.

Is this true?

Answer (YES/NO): YES